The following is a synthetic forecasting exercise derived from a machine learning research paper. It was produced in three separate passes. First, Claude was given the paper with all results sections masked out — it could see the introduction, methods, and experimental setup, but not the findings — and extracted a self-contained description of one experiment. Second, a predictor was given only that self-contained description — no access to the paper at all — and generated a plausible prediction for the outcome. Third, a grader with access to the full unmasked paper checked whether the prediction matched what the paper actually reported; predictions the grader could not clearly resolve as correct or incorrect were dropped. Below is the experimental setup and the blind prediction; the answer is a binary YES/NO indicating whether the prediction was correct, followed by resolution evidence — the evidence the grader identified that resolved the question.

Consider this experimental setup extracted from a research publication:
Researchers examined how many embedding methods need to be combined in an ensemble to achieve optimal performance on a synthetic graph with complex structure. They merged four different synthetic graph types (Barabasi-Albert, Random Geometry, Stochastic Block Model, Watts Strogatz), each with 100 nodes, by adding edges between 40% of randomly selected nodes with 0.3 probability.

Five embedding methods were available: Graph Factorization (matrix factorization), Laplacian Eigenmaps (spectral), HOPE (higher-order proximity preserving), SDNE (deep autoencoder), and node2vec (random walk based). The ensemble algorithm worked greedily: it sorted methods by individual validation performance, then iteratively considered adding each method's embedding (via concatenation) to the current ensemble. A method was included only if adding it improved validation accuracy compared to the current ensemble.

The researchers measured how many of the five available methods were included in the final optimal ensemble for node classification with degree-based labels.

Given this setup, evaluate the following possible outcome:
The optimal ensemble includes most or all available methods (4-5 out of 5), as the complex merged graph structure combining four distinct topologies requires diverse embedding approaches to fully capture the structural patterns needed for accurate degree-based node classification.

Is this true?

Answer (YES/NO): YES